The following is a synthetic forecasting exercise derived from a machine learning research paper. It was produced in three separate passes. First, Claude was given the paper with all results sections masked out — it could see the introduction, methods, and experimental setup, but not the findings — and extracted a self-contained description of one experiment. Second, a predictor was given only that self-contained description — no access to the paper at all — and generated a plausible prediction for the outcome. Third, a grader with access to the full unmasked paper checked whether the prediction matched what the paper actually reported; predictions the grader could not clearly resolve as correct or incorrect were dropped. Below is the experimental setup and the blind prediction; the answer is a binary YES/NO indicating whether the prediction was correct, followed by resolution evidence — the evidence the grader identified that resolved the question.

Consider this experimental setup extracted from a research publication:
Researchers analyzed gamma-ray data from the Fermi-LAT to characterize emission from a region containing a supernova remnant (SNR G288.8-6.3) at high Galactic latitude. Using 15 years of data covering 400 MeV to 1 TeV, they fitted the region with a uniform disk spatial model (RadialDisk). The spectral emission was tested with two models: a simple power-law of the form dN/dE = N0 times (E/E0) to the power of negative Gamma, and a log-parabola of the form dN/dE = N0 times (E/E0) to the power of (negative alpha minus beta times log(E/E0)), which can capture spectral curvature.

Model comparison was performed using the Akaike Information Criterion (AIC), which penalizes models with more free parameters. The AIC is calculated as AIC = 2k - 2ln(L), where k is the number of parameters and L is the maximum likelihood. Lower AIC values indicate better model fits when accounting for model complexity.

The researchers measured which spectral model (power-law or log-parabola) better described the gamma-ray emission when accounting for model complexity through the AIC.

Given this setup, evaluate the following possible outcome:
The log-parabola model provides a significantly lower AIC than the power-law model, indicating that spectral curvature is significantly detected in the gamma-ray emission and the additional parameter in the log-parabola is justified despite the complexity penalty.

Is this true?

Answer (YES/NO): NO